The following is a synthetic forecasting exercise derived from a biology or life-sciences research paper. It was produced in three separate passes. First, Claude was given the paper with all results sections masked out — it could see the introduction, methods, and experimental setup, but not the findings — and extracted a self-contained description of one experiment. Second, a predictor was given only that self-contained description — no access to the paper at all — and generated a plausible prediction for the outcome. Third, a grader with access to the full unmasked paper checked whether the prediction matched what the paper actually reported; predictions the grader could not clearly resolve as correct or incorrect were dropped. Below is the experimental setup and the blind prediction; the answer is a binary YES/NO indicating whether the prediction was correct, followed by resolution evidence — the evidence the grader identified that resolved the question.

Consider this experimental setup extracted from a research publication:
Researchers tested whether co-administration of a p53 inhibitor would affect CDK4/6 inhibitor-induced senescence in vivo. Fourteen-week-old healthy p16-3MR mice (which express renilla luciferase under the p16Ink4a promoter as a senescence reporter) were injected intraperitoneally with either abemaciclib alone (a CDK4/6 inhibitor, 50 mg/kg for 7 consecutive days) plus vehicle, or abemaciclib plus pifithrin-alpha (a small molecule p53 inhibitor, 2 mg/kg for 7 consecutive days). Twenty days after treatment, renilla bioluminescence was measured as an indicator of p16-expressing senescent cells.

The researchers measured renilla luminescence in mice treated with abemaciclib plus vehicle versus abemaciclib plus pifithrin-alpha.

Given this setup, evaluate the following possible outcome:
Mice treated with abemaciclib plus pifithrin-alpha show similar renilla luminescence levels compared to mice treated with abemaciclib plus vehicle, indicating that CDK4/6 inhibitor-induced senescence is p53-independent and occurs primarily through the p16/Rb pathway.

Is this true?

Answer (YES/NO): NO